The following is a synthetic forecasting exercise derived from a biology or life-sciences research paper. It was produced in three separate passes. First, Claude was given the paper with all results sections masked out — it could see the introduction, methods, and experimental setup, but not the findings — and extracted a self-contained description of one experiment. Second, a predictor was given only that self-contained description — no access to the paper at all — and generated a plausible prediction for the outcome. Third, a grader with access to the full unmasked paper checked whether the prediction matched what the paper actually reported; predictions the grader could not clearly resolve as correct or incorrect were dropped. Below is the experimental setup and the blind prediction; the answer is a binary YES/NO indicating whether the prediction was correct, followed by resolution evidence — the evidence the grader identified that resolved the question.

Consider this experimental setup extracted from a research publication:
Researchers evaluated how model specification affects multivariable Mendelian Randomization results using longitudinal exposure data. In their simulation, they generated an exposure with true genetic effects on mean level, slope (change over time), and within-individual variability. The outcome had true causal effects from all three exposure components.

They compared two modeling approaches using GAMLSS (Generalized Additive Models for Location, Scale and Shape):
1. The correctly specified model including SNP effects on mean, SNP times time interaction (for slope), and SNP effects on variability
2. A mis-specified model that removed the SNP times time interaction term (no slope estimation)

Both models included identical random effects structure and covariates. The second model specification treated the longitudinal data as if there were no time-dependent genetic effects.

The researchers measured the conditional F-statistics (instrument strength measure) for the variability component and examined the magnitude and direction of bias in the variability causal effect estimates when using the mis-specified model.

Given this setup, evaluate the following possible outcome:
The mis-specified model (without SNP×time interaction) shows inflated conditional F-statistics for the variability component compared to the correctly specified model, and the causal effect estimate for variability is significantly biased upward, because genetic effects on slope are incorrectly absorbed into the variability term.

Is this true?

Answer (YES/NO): YES